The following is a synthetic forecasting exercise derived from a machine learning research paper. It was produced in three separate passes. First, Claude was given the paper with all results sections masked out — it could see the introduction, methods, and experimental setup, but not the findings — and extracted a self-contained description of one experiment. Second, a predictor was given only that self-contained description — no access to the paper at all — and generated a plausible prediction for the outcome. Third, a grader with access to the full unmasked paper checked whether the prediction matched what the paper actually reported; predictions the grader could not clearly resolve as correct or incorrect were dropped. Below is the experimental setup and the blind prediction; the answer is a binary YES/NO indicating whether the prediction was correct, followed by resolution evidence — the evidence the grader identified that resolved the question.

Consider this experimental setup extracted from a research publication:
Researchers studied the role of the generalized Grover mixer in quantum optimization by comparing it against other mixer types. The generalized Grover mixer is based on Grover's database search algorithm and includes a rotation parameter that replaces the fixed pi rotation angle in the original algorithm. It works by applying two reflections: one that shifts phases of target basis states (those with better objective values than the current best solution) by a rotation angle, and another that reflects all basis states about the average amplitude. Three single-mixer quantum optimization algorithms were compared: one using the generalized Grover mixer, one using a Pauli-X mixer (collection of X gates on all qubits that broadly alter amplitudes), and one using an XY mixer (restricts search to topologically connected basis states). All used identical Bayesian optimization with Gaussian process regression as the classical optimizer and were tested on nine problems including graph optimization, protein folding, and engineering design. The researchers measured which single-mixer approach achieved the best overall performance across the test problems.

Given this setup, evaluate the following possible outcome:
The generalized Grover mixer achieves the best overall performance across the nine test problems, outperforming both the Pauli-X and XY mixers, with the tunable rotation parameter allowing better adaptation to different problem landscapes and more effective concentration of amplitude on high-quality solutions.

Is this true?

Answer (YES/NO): YES